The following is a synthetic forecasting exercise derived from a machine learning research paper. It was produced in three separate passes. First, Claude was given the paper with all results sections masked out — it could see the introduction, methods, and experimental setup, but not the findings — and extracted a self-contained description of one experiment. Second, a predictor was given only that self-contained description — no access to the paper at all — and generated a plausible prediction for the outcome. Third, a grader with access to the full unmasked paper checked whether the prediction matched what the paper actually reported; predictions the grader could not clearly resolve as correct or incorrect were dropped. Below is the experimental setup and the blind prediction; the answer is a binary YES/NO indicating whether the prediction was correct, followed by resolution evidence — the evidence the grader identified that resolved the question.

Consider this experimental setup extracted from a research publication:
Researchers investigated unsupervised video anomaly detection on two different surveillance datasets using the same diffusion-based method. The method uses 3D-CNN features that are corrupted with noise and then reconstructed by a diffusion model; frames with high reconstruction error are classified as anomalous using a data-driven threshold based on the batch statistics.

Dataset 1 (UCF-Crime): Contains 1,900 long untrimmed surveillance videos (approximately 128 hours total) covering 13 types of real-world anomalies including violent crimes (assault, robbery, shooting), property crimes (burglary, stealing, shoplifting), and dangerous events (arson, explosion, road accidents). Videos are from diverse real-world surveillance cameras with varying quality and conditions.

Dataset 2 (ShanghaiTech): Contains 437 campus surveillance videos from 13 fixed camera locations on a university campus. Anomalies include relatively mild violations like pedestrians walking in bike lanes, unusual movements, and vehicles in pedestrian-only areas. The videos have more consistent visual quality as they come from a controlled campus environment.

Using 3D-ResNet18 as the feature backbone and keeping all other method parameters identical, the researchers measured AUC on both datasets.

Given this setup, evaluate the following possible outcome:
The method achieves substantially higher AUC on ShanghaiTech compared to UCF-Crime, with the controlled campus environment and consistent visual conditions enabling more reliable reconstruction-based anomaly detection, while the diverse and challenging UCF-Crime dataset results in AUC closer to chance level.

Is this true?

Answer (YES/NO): NO